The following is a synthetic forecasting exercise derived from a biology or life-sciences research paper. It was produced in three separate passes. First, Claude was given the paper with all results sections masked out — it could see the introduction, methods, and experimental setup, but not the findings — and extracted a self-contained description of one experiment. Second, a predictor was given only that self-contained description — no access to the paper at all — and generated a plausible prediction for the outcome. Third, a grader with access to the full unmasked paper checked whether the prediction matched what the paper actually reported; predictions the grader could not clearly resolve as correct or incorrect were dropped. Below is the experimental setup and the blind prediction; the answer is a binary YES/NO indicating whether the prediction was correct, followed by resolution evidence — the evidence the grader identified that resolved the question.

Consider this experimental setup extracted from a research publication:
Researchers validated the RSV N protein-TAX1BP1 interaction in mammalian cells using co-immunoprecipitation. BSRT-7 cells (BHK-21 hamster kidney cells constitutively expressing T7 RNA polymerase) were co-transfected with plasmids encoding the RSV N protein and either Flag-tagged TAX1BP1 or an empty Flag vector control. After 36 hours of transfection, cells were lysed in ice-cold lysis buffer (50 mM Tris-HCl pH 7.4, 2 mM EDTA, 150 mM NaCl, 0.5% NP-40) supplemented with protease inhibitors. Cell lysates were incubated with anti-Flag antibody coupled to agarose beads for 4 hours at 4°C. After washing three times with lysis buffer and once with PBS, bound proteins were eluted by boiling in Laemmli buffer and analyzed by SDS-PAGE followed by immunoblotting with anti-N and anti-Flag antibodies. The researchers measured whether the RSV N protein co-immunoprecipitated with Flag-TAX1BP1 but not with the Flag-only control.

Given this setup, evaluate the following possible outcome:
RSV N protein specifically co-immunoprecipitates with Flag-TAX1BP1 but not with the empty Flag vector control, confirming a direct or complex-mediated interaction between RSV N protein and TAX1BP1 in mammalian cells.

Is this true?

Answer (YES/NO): YES